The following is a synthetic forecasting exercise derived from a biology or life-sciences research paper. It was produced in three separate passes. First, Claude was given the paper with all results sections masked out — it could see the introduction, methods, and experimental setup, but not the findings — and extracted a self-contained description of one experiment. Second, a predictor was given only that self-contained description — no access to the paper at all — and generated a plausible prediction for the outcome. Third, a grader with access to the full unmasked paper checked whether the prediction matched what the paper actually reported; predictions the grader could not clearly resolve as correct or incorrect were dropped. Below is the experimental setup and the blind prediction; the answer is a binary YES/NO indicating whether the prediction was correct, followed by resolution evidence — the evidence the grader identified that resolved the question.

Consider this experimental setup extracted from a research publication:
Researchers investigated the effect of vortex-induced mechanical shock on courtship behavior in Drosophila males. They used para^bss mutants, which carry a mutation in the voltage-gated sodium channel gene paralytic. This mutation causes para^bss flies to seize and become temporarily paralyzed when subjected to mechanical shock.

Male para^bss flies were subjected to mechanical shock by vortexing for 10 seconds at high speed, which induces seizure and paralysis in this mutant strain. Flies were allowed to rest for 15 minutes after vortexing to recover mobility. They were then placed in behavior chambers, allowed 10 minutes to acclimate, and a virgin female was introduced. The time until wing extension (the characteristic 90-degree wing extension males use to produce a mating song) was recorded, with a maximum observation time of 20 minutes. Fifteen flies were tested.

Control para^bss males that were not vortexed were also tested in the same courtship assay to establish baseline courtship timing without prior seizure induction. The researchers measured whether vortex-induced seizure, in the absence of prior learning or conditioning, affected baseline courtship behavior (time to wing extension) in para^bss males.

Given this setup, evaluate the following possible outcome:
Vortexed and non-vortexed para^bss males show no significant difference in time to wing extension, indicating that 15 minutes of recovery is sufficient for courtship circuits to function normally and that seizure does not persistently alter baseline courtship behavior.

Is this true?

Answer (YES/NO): YES